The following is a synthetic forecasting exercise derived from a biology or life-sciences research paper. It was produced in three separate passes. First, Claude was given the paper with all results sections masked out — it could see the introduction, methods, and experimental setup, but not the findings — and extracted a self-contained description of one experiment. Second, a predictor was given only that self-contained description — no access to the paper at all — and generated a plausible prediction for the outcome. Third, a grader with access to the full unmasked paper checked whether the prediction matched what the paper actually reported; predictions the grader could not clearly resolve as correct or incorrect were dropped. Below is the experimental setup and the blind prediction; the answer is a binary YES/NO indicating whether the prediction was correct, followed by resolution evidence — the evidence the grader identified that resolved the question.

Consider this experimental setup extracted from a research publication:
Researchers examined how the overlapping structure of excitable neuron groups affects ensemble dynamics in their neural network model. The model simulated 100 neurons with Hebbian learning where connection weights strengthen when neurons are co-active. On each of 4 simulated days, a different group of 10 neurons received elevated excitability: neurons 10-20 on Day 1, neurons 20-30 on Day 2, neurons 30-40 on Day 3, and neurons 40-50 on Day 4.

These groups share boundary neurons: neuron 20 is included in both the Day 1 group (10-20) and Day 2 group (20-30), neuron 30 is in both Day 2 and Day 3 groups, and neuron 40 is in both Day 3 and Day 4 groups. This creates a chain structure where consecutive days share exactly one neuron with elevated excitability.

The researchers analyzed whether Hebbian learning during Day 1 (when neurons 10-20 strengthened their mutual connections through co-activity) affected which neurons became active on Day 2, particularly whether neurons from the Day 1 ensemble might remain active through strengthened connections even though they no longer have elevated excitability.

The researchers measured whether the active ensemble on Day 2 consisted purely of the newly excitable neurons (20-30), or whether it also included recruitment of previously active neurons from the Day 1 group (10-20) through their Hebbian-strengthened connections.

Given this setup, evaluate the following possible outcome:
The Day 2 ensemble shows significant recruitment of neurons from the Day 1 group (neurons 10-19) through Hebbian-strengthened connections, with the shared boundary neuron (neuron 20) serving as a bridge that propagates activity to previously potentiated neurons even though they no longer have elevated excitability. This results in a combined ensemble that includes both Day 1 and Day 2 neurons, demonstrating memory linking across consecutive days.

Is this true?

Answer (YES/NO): YES